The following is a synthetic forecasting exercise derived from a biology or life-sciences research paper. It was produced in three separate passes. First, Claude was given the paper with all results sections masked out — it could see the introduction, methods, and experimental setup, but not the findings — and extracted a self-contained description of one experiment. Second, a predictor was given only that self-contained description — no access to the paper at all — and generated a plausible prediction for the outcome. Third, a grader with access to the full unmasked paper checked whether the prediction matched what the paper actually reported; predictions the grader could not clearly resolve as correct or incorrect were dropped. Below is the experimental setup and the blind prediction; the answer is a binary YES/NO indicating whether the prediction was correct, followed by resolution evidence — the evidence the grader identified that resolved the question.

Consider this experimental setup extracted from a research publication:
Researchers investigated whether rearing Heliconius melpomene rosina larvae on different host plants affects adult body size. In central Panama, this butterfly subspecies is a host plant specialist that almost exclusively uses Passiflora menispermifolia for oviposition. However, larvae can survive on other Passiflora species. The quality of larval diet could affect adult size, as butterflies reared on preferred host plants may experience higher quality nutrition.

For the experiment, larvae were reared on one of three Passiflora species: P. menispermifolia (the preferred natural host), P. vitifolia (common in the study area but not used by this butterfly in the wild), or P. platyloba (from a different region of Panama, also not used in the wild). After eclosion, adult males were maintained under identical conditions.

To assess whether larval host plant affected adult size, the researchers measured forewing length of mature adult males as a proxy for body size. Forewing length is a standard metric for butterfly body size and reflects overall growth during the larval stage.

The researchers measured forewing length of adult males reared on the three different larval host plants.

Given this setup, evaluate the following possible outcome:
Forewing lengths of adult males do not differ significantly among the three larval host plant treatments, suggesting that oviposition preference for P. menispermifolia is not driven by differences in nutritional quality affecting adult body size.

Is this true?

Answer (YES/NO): NO